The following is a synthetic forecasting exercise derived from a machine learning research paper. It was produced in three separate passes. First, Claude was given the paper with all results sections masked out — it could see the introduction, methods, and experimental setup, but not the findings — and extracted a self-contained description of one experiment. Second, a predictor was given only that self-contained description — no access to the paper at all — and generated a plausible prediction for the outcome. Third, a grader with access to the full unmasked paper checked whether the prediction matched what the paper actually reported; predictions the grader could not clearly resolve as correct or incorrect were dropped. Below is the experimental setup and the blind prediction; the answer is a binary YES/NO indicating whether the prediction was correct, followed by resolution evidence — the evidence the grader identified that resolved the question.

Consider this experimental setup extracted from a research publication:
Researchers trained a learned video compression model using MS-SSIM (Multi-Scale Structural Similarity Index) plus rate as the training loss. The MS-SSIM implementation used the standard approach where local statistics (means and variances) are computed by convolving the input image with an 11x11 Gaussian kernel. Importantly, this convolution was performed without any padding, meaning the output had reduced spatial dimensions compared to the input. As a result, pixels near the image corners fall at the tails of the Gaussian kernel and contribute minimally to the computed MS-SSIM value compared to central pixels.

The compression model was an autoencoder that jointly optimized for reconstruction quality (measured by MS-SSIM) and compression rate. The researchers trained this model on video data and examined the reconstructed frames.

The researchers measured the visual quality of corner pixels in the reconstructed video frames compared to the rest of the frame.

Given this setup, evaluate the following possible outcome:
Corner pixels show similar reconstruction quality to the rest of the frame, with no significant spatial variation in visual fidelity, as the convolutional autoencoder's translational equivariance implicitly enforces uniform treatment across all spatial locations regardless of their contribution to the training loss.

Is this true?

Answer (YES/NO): NO